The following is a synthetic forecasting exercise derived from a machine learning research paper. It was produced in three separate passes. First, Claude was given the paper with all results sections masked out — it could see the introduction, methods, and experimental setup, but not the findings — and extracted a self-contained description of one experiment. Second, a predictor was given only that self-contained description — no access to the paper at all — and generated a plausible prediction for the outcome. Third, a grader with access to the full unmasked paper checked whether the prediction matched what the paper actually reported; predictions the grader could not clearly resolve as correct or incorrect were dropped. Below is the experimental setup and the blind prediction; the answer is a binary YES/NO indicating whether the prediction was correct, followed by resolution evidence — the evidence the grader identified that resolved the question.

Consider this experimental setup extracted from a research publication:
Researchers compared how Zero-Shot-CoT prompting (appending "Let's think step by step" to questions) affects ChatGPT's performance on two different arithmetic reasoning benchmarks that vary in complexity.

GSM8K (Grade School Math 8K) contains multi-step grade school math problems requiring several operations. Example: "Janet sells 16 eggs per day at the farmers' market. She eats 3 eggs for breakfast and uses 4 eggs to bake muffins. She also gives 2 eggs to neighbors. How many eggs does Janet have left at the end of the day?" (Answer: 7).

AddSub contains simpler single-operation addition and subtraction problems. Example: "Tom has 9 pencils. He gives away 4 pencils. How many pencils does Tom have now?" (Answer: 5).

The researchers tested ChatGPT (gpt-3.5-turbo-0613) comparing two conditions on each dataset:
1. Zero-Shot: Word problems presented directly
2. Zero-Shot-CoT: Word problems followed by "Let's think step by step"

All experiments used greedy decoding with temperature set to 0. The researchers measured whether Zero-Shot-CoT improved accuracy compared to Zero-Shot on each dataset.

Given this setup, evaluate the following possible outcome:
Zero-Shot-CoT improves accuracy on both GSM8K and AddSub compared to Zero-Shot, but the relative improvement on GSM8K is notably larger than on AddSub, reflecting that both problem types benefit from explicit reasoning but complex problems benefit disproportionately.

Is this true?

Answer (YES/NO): NO